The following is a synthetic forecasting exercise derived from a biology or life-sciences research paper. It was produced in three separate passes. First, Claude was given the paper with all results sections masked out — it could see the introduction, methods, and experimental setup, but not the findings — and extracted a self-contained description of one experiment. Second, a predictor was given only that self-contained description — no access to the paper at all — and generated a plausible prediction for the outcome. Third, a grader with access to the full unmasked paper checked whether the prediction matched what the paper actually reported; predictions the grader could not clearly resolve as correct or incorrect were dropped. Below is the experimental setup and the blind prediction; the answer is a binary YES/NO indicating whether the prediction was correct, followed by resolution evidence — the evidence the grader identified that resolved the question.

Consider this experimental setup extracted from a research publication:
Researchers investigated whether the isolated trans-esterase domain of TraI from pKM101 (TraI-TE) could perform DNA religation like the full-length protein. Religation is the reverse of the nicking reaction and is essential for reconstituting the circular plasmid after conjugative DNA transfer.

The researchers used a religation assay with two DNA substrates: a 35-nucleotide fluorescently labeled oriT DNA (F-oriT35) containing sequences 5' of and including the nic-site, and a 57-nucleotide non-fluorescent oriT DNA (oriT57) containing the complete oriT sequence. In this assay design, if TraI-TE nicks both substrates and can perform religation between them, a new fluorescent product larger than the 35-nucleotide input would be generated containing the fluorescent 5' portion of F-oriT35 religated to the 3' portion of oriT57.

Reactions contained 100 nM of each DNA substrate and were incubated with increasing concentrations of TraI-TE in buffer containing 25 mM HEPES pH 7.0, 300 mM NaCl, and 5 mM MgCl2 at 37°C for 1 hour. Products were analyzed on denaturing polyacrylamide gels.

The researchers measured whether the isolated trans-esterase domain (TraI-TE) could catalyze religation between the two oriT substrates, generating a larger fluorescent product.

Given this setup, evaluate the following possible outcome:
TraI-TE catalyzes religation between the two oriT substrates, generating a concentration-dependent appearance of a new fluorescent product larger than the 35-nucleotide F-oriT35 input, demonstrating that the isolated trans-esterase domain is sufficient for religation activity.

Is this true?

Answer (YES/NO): YES